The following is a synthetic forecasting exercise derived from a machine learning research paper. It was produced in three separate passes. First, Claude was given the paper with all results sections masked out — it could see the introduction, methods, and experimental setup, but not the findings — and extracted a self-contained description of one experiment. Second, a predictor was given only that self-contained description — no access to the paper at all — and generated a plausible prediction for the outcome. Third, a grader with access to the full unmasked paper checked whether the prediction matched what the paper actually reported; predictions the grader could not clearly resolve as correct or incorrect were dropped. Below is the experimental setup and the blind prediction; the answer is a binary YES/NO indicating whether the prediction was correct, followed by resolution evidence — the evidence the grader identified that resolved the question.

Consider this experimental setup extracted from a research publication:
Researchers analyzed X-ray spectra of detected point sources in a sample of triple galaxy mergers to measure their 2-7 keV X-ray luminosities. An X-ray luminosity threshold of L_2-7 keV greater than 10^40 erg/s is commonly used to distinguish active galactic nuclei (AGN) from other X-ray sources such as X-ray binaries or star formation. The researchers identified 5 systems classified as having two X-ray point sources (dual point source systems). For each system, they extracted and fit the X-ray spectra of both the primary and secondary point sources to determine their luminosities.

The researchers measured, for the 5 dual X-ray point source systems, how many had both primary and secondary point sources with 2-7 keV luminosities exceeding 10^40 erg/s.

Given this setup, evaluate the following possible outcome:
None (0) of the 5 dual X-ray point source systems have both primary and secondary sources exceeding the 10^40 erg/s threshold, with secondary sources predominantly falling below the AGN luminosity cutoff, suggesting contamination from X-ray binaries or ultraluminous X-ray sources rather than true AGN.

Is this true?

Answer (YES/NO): NO